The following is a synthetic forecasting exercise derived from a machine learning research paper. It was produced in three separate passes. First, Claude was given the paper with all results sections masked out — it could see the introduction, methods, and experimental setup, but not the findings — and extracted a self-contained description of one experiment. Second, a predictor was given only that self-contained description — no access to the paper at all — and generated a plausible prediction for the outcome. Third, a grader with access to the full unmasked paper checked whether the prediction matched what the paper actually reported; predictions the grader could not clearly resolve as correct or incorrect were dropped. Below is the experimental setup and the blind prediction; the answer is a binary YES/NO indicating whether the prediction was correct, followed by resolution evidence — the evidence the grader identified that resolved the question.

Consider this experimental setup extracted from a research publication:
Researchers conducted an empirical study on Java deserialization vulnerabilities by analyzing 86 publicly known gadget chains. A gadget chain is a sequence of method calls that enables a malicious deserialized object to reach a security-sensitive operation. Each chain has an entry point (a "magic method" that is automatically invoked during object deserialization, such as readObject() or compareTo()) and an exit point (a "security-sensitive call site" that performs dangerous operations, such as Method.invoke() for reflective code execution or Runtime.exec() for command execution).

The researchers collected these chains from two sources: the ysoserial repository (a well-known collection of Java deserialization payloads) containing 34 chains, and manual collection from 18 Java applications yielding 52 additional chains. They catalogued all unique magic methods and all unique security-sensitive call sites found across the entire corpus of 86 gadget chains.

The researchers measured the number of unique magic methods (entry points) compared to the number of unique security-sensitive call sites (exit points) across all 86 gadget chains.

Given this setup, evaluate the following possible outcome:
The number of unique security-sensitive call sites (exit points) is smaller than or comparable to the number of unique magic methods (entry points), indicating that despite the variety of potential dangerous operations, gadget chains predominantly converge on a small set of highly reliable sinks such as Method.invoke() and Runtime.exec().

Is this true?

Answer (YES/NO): NO